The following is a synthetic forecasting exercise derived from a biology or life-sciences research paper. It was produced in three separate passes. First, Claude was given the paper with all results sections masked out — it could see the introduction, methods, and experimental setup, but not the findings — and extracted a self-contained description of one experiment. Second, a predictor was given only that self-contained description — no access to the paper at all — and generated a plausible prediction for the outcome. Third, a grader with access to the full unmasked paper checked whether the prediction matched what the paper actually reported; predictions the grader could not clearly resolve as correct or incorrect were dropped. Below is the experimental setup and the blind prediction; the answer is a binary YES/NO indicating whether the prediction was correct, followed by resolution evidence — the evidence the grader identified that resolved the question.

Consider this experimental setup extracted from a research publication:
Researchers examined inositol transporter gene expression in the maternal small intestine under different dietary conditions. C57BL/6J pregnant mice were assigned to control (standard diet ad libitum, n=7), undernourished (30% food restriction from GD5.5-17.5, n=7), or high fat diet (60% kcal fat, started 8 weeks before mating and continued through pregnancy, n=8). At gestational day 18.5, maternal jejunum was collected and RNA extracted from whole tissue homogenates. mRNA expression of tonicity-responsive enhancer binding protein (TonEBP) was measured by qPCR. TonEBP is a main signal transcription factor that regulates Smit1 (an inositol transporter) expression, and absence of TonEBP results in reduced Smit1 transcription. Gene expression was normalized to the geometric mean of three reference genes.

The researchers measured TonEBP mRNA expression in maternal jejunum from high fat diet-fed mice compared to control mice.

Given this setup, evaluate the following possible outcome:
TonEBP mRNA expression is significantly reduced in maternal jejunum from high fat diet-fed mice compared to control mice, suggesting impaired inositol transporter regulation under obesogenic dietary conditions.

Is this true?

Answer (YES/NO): NO